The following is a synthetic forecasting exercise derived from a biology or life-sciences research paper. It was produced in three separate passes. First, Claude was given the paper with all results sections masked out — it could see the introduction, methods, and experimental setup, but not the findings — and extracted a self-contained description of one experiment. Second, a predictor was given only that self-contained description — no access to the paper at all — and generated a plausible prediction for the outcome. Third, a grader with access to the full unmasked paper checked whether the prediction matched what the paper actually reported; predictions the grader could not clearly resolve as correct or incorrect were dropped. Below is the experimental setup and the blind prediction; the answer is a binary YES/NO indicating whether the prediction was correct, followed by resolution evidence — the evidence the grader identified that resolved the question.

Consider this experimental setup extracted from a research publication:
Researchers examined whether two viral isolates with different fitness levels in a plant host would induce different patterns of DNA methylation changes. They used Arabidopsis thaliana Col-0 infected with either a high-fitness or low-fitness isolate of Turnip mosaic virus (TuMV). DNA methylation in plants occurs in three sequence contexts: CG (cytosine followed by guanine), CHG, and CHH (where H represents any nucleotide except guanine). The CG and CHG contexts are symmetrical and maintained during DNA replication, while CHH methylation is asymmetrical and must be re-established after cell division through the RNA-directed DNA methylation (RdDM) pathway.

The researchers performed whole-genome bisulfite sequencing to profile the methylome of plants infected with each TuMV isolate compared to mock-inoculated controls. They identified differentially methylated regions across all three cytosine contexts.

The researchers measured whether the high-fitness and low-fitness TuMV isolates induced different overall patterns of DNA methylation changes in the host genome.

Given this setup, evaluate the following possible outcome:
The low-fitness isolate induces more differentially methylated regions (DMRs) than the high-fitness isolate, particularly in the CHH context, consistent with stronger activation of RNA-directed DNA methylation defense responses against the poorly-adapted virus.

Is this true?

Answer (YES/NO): NO